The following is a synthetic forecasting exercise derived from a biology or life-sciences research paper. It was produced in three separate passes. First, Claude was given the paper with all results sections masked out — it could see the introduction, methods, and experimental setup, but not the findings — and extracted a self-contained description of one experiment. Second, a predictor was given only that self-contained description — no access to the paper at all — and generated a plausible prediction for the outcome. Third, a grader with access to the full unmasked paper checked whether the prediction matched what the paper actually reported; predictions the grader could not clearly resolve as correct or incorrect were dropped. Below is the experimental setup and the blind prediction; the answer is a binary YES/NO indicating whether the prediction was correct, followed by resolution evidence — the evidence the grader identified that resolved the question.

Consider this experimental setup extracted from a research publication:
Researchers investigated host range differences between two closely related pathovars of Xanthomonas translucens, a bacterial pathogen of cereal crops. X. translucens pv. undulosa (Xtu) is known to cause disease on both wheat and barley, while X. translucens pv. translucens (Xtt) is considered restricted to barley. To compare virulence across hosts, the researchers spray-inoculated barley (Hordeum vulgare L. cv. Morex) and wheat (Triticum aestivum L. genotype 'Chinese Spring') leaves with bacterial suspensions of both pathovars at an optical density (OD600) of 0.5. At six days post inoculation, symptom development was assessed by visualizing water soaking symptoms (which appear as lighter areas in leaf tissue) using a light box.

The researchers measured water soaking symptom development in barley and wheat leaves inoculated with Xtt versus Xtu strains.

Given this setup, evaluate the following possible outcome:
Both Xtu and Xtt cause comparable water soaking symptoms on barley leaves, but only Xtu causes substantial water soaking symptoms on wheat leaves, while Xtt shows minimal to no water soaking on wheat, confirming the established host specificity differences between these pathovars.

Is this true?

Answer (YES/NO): YES